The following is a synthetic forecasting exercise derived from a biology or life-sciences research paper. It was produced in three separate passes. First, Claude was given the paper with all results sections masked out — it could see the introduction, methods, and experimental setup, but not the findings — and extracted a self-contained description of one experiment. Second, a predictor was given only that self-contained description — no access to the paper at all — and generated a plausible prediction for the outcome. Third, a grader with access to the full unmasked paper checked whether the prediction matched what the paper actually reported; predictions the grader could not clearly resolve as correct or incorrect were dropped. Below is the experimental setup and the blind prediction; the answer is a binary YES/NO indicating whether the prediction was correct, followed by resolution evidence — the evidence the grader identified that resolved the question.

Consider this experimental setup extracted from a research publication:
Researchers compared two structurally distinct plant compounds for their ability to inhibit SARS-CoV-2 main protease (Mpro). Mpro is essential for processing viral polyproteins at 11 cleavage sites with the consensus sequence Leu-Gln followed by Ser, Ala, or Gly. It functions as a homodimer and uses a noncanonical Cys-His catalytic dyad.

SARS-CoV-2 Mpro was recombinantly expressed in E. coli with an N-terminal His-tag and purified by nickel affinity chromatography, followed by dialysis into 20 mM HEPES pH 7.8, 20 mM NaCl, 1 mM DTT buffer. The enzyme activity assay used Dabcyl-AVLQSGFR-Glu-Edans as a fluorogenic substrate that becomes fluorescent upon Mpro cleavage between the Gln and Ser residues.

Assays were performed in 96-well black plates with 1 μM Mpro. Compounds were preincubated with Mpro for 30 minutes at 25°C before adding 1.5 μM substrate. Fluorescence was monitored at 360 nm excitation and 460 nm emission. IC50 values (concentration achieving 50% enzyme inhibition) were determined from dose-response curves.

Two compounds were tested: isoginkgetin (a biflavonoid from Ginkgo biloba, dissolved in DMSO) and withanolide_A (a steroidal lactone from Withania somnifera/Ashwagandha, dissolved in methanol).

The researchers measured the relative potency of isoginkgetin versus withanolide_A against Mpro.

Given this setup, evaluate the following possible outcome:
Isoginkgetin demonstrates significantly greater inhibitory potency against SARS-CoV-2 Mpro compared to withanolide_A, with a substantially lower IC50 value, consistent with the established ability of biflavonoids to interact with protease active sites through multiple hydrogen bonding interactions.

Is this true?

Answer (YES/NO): YES